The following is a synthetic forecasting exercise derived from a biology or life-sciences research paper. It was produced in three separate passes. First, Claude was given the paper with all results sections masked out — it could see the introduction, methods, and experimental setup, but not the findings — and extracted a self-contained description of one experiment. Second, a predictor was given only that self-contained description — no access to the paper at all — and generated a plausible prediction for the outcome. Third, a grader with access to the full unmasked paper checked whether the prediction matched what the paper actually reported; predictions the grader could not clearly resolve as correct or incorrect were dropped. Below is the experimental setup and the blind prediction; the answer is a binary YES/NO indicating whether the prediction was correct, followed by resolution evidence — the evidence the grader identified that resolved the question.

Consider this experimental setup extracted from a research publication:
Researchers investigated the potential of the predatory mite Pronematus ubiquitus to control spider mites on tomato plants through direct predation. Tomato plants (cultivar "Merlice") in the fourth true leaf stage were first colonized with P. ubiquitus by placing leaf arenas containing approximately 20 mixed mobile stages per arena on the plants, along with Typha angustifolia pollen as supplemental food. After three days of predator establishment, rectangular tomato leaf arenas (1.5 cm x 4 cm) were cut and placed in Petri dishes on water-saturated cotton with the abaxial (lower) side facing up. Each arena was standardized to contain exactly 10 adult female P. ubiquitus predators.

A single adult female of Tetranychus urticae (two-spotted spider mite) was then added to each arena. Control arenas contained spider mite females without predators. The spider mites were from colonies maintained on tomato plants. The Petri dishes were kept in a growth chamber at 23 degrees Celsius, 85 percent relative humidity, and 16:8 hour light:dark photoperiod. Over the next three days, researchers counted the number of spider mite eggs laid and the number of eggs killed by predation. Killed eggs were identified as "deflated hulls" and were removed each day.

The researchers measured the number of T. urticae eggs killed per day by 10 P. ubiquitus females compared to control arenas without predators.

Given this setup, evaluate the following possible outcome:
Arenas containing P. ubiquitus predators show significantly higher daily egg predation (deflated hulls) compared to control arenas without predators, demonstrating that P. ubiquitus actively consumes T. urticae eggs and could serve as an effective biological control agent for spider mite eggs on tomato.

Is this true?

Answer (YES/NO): NO